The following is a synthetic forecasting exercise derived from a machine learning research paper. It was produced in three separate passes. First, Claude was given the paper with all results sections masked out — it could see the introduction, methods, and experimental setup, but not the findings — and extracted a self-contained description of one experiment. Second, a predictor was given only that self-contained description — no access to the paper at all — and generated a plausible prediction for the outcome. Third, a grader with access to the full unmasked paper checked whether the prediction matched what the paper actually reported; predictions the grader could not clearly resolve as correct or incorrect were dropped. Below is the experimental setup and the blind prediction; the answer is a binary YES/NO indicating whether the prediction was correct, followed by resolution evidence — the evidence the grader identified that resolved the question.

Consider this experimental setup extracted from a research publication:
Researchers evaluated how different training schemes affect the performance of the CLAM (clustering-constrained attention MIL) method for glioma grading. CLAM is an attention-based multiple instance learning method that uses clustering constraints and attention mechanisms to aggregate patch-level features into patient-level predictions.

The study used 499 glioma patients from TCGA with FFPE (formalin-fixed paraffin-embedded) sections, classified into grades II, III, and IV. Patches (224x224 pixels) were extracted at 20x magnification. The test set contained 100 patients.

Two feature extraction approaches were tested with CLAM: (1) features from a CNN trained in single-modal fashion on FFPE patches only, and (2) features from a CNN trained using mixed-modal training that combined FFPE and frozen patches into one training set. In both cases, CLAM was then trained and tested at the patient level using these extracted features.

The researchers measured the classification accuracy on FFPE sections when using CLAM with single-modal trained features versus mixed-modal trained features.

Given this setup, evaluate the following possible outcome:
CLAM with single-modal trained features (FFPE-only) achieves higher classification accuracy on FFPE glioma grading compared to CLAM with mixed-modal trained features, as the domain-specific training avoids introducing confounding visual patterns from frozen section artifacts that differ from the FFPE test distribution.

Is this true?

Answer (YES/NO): NO